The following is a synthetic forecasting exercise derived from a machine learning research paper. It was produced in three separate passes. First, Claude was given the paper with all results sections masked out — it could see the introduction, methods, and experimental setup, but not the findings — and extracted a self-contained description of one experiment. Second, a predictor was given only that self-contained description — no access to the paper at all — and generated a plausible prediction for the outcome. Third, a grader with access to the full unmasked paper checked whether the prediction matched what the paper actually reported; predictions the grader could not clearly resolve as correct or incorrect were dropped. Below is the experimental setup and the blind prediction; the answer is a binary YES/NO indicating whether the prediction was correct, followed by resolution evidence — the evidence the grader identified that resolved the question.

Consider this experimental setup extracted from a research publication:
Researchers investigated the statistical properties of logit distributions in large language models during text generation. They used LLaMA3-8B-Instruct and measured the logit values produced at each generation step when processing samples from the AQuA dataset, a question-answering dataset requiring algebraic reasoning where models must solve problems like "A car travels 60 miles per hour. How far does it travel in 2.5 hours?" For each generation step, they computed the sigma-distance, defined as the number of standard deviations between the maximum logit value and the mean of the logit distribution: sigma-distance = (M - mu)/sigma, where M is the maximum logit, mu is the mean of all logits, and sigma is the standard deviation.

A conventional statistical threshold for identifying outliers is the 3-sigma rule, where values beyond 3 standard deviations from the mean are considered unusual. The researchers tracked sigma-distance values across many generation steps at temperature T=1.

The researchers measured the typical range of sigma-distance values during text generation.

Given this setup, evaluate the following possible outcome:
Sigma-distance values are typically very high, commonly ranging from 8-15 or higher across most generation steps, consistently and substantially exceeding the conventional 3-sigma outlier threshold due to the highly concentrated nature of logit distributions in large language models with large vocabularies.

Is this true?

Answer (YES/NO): NO